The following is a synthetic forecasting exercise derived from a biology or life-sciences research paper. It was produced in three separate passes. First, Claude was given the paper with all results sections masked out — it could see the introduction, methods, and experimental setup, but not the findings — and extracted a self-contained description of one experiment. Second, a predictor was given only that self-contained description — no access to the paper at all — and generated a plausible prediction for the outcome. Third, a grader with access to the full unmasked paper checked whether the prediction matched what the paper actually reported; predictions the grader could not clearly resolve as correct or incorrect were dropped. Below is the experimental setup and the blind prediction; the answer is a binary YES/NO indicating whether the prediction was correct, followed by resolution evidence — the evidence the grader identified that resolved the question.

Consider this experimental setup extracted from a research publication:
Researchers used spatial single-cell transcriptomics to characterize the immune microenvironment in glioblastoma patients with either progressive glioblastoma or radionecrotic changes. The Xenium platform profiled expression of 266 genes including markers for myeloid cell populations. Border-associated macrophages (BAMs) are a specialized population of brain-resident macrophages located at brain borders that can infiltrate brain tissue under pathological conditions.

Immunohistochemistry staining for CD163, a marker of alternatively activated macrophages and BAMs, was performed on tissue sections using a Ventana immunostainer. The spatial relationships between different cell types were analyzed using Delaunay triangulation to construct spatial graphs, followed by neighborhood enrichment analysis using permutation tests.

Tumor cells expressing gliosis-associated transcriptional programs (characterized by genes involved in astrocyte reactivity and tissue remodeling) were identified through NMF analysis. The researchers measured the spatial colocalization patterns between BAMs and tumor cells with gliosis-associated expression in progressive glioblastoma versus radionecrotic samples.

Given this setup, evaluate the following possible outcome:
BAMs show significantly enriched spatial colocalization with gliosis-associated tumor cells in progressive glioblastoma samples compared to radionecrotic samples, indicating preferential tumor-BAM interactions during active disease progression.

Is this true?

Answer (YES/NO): NO